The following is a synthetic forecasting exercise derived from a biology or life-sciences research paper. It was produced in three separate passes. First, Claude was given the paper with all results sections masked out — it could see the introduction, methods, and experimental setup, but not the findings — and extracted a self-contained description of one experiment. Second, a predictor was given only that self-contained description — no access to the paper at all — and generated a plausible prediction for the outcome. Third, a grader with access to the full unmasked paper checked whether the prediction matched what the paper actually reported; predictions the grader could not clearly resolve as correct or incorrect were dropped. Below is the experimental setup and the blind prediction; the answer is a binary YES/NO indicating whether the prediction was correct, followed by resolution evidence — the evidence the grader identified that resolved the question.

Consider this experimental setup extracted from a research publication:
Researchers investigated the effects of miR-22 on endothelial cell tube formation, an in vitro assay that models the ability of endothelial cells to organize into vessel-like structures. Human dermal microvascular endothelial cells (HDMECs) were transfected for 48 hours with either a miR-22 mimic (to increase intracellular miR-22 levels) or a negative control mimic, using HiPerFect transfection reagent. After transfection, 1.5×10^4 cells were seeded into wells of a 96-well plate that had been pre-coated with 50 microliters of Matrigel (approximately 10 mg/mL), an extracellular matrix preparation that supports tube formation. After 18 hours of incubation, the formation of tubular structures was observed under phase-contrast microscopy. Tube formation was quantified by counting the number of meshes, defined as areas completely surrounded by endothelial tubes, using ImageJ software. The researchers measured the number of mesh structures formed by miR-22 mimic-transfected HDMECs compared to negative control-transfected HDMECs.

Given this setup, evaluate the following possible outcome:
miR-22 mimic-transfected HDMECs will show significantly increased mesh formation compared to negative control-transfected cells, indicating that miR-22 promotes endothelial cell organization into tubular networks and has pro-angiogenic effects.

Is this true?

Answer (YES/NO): NO